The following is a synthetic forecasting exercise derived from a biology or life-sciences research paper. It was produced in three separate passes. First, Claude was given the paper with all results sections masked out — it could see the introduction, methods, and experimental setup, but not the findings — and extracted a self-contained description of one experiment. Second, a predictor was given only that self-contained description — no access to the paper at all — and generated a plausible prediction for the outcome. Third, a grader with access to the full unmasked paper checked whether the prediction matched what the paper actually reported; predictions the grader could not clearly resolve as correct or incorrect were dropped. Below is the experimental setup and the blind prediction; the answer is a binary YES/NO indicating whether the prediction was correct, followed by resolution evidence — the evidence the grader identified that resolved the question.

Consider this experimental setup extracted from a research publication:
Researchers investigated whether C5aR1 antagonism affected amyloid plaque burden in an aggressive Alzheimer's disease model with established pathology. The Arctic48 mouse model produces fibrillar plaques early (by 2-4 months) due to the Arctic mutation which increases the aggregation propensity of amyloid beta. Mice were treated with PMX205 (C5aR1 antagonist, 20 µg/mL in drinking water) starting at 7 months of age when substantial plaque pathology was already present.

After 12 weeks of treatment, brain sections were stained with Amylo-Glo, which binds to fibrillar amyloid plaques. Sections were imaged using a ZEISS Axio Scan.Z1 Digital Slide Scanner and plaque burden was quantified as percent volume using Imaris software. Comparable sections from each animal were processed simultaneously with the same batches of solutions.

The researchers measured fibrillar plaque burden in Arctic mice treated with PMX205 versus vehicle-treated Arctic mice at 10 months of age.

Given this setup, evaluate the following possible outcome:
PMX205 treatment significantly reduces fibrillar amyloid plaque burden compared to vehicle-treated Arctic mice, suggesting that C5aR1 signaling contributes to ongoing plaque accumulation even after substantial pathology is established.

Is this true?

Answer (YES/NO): NO